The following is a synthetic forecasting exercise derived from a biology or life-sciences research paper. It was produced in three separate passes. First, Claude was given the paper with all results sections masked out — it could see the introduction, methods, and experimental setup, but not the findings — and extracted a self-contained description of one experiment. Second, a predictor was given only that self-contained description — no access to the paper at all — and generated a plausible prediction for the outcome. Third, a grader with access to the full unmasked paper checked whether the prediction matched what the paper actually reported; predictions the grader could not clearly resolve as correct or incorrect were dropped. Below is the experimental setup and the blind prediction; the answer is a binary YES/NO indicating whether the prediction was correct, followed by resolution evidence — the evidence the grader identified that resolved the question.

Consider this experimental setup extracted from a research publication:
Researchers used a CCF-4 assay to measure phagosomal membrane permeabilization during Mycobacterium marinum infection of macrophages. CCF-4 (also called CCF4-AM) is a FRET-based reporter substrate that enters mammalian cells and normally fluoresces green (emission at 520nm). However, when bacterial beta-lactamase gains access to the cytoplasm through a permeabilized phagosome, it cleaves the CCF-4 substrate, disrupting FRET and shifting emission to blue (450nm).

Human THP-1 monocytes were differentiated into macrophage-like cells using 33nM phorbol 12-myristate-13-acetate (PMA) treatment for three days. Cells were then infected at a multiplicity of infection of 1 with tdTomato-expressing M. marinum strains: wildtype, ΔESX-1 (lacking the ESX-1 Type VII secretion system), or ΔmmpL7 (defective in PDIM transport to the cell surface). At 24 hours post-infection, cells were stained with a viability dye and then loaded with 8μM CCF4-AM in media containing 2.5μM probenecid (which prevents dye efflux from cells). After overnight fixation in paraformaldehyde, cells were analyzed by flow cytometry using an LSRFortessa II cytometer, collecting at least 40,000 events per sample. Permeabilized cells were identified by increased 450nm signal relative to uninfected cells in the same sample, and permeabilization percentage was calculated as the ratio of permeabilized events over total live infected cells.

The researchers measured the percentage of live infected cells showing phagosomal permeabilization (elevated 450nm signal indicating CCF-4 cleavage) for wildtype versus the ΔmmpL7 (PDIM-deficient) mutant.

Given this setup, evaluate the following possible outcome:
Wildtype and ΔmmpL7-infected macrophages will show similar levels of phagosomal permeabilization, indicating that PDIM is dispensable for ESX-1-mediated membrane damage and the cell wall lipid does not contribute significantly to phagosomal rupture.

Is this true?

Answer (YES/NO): NO